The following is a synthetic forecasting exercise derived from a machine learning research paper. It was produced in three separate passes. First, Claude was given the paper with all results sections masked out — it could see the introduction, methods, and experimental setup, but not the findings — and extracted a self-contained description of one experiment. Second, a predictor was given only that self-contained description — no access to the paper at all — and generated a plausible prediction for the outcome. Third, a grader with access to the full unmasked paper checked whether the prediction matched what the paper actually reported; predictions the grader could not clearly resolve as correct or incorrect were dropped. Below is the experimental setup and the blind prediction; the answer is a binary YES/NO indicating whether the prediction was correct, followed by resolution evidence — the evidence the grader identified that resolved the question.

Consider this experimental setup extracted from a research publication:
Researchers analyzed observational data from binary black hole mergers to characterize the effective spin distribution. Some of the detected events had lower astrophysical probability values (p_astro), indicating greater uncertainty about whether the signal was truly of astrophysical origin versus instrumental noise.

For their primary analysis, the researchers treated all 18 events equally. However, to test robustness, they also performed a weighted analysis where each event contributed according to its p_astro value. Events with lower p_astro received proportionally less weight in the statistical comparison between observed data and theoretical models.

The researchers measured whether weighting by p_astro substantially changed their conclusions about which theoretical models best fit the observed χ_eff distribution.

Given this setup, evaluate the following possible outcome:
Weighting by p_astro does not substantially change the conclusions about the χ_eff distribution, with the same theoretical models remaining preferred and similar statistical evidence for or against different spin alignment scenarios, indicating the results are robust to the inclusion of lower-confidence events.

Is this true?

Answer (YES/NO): YES